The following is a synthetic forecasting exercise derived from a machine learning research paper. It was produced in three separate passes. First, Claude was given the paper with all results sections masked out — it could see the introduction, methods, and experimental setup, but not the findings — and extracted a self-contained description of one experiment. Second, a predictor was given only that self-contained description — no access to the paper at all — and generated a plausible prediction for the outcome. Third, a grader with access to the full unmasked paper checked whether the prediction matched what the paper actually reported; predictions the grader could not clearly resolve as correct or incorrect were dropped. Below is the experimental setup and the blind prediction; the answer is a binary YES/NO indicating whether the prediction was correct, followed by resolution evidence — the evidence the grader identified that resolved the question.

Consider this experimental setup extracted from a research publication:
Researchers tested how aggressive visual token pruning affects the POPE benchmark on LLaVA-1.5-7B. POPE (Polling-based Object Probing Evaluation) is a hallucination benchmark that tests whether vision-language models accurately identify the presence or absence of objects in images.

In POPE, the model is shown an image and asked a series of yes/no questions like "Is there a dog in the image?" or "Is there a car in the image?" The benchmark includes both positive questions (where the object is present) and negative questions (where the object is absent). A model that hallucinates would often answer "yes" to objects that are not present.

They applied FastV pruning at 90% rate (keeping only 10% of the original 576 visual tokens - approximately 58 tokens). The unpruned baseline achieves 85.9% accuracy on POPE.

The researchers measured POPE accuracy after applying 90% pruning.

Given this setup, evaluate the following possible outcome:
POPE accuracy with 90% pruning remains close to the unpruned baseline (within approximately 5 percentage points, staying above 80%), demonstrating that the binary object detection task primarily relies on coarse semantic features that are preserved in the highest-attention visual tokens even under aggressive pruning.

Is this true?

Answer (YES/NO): NO